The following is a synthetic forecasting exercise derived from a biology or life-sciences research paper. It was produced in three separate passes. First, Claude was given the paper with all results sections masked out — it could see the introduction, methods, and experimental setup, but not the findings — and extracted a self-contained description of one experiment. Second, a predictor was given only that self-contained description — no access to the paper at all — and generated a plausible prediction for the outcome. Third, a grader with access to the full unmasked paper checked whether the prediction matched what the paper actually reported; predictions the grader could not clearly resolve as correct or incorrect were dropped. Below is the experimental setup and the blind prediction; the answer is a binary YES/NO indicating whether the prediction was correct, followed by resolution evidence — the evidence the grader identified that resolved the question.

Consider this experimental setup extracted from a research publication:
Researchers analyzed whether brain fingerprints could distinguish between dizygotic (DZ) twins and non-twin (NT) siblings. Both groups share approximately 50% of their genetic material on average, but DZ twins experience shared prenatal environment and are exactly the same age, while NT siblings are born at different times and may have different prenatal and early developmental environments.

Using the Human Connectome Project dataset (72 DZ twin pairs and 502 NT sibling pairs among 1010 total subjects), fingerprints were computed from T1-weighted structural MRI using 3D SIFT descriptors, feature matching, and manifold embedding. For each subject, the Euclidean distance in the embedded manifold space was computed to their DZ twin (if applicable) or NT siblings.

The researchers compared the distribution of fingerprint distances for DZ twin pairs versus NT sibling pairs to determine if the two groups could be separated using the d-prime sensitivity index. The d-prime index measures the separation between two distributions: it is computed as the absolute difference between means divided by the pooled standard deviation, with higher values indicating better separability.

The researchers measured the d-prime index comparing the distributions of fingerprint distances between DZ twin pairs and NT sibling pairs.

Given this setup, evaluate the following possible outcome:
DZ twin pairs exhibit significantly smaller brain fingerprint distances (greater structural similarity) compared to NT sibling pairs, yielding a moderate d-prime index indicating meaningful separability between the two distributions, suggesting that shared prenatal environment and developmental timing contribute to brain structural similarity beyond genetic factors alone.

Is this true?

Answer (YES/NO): NO